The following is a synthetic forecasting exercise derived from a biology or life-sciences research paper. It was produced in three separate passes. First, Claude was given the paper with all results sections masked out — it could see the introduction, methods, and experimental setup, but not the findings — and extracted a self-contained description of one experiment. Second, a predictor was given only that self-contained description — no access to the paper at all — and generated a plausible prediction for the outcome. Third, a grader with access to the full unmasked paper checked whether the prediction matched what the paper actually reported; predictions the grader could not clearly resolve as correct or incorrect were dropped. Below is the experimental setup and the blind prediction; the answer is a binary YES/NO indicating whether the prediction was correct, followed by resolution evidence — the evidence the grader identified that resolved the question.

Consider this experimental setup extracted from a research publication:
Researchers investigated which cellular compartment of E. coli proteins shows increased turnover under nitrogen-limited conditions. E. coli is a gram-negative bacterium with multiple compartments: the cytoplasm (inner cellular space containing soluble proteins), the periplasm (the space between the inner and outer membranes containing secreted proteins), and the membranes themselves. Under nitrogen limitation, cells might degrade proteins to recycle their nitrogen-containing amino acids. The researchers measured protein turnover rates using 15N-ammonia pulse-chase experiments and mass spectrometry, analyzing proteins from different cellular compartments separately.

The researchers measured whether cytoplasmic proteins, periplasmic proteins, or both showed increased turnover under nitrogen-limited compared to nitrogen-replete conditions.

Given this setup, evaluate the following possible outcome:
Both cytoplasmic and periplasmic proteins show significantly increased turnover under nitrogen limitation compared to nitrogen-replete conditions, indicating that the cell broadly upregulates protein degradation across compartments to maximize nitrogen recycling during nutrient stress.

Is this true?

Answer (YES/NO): NO